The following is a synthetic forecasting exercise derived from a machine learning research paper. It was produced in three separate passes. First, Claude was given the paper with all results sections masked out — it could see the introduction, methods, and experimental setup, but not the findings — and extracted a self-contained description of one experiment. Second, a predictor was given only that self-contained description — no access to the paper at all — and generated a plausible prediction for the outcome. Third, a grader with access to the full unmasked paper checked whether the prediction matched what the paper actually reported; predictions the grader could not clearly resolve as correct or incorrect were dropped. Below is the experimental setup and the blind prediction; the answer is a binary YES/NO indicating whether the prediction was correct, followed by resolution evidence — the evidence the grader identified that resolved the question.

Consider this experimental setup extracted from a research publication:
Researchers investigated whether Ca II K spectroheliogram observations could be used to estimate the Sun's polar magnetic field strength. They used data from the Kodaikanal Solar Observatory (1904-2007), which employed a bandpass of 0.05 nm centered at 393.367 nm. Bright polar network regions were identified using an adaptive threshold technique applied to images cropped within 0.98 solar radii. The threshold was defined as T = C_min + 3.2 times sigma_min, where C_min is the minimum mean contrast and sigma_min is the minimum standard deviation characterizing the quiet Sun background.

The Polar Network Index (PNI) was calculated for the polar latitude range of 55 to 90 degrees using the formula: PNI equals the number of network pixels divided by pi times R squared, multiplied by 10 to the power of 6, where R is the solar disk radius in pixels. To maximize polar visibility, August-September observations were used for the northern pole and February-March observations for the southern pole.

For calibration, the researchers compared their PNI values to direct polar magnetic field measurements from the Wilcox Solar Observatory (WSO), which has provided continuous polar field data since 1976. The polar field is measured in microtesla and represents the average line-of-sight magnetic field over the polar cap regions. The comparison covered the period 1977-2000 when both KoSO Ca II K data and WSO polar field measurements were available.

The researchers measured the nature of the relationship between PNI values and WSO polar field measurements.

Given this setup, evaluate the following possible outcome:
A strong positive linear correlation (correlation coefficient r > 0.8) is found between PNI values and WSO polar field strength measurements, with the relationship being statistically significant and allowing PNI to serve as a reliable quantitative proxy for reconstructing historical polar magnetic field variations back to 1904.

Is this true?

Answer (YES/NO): YES